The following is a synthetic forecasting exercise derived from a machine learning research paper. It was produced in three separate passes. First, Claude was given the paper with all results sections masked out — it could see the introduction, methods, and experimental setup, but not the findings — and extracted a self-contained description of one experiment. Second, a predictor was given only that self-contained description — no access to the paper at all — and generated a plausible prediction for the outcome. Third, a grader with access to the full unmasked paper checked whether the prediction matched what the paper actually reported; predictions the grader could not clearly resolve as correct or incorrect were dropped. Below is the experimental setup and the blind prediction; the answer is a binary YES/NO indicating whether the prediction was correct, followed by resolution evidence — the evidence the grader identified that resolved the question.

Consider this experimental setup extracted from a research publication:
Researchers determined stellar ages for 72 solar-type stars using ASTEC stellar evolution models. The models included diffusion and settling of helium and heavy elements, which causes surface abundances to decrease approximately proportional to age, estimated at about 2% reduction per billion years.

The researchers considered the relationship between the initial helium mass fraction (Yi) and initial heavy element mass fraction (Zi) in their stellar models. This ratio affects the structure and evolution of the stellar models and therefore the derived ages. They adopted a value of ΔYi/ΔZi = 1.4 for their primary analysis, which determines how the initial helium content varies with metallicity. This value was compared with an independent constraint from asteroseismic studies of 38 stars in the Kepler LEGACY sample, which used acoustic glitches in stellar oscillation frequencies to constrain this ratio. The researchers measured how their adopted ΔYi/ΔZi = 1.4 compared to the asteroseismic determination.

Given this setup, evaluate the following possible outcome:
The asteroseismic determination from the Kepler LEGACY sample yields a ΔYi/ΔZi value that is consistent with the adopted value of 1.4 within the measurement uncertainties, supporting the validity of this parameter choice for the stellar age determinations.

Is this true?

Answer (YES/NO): YES